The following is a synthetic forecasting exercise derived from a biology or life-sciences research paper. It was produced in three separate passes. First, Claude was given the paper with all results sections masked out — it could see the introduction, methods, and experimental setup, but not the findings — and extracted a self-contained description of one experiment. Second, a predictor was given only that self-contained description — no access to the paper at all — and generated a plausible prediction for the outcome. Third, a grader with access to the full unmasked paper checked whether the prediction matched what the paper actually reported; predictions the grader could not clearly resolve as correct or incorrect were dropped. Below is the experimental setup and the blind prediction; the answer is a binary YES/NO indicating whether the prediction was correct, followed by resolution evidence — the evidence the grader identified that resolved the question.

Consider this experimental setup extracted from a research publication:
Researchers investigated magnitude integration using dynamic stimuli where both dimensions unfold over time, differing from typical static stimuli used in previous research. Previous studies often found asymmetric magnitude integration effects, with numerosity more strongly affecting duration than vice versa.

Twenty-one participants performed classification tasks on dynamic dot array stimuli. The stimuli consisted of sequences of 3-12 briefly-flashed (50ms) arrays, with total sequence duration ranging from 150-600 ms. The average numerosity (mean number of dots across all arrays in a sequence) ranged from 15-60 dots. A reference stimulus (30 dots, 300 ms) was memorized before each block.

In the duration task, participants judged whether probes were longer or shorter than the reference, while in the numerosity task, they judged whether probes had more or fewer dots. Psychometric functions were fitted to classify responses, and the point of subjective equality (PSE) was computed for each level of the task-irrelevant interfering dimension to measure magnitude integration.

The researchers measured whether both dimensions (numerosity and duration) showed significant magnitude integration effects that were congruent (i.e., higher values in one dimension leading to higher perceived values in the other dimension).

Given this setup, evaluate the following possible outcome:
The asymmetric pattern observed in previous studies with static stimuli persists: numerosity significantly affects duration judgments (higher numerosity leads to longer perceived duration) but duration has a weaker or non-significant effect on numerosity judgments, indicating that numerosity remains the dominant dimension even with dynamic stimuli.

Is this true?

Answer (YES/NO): NO